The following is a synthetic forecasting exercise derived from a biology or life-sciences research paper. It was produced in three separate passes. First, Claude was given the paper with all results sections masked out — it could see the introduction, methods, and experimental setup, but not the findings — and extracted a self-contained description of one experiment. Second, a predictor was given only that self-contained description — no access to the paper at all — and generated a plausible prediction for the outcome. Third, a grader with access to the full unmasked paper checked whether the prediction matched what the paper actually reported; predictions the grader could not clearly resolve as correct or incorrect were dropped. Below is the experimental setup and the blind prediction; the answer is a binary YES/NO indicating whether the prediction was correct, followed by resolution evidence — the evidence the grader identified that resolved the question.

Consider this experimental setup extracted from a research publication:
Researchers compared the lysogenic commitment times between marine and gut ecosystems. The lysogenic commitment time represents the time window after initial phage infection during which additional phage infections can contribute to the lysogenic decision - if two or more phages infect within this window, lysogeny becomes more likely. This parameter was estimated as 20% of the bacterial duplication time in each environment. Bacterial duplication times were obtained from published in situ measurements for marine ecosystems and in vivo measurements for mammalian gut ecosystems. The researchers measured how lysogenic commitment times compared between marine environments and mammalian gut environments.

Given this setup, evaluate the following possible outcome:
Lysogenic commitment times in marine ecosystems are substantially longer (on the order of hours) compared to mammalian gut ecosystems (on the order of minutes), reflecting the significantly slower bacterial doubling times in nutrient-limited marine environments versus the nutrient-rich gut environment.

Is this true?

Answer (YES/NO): NO